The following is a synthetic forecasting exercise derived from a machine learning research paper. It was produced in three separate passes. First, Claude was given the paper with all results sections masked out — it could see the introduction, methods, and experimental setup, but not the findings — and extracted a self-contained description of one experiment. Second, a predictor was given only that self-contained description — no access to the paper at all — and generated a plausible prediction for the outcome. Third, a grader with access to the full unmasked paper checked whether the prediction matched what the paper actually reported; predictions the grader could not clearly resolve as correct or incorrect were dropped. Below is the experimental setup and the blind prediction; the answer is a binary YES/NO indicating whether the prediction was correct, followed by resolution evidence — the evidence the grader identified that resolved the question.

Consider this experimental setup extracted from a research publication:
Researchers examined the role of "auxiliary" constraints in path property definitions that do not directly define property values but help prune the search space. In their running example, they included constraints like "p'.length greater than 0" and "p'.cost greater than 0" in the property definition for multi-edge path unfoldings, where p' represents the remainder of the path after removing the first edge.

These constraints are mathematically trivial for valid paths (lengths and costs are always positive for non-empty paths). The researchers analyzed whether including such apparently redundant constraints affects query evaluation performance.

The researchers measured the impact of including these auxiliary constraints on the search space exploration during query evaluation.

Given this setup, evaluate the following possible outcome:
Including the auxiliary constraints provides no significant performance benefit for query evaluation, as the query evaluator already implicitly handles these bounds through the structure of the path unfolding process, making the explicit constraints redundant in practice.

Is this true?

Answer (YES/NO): NO